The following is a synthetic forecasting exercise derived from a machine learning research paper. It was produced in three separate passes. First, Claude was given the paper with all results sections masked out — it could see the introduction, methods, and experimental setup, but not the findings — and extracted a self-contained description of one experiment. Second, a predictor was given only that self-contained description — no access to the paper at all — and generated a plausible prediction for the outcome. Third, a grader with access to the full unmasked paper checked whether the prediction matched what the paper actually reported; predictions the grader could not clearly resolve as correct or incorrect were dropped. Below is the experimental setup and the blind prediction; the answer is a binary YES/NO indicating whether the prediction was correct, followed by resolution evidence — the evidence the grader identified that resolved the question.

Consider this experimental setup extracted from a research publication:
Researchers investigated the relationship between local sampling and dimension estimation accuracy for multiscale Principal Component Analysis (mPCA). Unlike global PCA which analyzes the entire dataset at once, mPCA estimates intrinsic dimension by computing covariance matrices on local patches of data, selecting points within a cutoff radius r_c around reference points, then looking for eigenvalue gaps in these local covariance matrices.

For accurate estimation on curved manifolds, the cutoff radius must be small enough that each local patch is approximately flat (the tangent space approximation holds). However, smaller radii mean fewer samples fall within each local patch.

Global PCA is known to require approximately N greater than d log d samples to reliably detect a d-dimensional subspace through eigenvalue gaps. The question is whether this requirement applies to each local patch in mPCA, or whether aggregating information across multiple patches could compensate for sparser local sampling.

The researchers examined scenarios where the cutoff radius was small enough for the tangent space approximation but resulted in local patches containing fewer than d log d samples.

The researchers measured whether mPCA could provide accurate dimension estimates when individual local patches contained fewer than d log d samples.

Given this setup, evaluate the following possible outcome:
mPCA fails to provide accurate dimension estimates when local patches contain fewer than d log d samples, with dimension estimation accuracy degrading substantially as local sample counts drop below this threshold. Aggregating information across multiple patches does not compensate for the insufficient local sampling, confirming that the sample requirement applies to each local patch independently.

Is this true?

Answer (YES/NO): YES